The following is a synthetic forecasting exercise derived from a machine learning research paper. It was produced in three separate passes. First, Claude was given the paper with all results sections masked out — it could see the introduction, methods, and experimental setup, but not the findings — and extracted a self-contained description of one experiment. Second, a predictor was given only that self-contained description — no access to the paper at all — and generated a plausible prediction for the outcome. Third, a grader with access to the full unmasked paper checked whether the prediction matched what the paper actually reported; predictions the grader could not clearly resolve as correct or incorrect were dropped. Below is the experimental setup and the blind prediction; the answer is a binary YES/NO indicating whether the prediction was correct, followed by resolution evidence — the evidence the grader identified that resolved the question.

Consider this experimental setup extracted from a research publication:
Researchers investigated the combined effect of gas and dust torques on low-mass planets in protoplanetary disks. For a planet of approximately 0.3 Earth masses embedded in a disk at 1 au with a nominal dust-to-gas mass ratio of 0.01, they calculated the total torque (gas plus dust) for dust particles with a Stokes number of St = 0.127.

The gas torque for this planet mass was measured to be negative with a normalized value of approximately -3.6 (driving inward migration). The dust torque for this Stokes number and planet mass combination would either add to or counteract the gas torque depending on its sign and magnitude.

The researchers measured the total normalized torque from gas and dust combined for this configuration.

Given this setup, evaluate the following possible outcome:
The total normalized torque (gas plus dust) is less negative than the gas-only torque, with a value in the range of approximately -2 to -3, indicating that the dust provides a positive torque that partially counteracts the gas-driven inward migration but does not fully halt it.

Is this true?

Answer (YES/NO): NO